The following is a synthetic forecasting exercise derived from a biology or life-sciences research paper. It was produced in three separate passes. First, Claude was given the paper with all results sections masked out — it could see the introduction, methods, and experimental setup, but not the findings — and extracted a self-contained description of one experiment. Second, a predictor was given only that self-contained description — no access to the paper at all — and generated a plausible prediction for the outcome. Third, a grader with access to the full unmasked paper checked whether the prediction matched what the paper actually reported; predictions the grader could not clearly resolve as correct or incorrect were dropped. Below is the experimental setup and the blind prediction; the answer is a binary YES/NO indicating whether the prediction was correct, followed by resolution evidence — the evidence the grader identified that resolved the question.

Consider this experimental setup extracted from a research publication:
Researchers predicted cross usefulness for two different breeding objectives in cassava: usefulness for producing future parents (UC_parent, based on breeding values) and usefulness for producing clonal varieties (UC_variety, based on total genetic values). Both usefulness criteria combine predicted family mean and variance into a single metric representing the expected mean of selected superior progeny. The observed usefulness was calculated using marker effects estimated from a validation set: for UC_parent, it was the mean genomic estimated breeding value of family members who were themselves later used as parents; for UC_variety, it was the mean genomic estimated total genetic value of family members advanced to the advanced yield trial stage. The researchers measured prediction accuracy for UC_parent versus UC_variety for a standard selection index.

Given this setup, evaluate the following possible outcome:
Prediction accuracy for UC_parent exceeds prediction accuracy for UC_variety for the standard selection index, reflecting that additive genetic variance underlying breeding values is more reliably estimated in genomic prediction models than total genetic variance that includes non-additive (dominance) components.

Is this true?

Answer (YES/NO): YES